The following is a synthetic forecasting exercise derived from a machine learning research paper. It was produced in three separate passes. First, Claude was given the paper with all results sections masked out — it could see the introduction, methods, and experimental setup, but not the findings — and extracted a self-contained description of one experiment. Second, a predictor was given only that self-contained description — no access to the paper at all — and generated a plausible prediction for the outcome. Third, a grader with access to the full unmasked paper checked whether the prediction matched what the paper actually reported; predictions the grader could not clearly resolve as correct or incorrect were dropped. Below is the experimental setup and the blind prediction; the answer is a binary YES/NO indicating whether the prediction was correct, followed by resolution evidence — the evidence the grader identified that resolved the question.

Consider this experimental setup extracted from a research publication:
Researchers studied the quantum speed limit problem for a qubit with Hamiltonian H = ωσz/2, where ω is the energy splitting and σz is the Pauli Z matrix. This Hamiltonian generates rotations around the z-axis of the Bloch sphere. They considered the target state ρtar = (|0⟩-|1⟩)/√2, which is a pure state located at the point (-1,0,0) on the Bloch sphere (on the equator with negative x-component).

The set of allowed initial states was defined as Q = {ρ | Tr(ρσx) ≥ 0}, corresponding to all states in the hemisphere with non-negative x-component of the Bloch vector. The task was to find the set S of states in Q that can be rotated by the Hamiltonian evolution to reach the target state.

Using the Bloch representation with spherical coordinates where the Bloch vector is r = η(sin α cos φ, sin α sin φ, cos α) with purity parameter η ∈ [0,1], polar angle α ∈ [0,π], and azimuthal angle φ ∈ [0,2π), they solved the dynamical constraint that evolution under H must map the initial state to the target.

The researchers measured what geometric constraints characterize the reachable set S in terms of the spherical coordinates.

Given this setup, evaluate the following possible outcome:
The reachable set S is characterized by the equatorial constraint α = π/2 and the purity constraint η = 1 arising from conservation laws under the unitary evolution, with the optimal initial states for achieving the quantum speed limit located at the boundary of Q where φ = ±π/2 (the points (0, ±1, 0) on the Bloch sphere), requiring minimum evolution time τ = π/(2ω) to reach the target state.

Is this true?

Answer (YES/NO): NO